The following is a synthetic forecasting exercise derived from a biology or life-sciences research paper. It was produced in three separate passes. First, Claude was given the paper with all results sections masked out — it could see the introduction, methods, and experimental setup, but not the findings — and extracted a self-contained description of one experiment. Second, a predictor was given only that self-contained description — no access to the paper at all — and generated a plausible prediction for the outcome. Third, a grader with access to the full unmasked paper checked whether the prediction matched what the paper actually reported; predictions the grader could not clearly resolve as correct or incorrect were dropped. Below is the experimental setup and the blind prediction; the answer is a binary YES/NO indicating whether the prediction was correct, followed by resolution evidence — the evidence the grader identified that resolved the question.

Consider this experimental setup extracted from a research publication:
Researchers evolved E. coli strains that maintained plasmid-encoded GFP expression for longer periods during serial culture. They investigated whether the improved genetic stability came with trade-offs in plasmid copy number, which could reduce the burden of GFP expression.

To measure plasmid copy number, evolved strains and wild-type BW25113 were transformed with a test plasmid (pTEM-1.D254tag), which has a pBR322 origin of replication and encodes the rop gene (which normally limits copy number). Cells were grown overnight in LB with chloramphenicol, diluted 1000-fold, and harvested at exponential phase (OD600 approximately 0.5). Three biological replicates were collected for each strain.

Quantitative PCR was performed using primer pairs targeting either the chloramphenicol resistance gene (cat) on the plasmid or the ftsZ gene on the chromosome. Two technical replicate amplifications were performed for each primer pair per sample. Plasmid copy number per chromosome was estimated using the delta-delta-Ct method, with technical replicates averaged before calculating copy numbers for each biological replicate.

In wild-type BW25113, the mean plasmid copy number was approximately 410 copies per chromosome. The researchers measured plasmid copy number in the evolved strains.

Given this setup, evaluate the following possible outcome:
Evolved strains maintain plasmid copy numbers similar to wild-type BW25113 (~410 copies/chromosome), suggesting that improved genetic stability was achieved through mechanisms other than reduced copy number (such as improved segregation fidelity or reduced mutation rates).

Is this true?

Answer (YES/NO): NO